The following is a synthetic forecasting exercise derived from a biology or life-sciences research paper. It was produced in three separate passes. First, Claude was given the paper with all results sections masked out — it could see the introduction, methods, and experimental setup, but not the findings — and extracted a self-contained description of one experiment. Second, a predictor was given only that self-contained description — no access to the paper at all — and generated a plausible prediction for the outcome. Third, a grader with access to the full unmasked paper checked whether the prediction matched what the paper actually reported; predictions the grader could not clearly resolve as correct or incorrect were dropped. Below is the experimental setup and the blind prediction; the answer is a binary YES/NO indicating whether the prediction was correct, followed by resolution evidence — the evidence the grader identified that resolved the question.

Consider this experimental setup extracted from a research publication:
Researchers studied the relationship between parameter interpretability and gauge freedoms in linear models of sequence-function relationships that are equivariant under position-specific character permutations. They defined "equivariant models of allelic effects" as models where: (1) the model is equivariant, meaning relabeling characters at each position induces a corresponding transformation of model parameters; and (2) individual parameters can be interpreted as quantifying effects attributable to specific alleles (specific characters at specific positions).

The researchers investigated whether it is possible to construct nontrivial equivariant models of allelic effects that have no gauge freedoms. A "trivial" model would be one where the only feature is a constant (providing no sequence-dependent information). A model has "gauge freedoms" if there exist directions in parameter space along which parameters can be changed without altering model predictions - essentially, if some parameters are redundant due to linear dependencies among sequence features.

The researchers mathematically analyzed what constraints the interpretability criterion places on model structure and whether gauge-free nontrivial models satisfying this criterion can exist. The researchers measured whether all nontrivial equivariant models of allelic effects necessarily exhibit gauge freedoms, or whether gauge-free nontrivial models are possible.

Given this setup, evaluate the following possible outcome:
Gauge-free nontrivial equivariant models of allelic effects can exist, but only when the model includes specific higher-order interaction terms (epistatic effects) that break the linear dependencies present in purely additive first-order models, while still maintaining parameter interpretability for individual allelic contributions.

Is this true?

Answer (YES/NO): NO